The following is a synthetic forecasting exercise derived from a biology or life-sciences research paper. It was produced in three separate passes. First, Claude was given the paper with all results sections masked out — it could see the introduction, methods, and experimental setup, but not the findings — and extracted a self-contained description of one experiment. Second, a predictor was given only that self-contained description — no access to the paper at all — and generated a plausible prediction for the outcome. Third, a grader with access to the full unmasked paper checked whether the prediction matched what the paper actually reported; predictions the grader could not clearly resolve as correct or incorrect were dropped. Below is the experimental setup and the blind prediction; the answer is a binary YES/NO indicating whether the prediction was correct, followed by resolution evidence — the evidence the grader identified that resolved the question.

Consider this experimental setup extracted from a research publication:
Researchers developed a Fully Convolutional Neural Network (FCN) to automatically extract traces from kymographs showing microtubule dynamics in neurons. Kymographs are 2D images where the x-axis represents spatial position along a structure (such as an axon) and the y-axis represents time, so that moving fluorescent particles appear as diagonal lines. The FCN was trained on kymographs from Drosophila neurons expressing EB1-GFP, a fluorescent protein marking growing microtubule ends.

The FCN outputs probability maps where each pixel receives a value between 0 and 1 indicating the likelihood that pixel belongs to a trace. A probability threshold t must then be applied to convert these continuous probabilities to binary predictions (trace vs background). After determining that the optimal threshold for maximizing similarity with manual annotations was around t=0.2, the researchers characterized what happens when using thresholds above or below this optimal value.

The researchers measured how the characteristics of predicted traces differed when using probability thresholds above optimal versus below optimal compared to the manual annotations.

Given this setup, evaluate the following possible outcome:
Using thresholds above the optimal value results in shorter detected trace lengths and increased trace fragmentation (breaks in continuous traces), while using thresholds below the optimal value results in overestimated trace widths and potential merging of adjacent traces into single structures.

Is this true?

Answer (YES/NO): NO